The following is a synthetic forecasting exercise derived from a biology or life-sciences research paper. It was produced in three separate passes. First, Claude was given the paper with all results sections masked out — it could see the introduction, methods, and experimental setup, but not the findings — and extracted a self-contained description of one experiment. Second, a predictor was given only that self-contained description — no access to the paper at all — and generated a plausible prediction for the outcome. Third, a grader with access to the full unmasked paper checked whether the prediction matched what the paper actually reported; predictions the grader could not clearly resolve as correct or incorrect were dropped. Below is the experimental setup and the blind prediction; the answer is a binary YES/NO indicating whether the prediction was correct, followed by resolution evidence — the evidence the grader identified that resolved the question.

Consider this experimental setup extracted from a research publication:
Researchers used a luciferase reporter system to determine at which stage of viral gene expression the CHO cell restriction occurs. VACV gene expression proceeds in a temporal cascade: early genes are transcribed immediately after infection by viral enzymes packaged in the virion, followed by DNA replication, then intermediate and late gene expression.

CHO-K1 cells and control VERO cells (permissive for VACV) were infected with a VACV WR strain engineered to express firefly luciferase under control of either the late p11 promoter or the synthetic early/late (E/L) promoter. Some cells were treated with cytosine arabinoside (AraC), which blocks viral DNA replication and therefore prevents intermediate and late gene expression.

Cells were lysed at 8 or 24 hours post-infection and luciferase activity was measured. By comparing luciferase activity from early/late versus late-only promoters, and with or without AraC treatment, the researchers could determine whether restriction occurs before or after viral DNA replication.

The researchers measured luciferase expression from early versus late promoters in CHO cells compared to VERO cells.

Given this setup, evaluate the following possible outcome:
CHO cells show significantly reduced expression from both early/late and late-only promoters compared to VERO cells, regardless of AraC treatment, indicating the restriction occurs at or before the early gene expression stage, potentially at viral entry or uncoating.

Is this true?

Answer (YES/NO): NO